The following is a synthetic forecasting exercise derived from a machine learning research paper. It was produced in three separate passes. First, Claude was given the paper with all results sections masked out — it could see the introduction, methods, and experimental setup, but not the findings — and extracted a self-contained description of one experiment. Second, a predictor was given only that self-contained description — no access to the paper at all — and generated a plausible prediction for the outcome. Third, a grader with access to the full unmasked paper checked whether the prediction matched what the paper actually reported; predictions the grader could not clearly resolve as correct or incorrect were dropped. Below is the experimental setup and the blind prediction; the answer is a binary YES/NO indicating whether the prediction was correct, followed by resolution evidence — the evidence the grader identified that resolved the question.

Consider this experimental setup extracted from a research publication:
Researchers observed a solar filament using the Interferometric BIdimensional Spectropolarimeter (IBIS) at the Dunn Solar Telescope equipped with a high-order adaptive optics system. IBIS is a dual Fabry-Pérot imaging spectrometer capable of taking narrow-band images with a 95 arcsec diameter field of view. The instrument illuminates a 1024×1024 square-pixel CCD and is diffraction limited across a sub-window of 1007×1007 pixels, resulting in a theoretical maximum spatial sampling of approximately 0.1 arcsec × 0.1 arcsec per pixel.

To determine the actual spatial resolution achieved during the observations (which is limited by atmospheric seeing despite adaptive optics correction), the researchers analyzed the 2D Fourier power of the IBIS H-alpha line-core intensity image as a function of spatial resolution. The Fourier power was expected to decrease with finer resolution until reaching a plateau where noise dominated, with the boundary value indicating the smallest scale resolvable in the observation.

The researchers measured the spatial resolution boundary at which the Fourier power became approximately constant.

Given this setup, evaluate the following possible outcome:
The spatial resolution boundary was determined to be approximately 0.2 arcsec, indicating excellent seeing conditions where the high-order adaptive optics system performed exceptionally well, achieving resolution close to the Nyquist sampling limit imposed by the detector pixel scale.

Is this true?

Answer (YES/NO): NO